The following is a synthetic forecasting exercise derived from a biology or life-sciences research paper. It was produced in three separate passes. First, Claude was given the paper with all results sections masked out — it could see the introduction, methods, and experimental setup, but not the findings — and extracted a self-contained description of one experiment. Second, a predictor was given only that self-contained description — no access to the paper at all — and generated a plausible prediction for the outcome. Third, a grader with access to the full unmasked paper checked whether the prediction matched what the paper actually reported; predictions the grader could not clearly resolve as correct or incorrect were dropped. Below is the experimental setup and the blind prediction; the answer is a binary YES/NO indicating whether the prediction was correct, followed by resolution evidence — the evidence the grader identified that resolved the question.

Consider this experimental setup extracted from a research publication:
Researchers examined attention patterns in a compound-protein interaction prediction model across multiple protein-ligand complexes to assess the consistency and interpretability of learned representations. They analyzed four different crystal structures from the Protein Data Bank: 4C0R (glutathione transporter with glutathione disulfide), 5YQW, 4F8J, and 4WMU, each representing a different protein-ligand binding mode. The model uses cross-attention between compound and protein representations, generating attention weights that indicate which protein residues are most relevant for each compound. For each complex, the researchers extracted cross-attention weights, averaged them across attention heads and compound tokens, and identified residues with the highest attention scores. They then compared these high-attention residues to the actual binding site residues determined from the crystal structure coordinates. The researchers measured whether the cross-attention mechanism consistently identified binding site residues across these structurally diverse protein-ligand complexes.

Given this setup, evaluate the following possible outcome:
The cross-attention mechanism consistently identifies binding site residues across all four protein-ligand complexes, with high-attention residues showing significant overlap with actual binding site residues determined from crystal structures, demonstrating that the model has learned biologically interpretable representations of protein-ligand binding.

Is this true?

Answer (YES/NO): YES